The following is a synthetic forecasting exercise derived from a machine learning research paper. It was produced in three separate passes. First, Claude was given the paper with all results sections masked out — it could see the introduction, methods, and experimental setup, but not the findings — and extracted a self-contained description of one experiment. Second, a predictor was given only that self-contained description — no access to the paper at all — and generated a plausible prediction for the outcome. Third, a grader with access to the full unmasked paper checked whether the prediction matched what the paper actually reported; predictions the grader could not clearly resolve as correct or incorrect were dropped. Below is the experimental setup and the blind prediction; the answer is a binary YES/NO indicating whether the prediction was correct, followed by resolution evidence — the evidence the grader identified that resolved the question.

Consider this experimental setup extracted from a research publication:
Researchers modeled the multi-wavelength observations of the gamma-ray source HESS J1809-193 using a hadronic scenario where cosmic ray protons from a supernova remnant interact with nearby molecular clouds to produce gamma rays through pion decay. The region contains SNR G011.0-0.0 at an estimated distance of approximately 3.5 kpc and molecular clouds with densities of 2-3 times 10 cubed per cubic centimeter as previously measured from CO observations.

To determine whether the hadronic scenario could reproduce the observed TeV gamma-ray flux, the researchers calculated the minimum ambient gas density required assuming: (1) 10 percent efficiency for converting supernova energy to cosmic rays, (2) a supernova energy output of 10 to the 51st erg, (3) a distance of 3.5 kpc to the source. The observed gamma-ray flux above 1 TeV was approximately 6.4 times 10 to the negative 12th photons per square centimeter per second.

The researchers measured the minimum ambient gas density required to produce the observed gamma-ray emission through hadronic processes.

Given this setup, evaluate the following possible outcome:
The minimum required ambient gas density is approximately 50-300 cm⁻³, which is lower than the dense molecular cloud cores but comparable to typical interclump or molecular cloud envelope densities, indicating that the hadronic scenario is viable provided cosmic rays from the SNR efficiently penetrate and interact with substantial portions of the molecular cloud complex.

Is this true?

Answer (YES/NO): NO